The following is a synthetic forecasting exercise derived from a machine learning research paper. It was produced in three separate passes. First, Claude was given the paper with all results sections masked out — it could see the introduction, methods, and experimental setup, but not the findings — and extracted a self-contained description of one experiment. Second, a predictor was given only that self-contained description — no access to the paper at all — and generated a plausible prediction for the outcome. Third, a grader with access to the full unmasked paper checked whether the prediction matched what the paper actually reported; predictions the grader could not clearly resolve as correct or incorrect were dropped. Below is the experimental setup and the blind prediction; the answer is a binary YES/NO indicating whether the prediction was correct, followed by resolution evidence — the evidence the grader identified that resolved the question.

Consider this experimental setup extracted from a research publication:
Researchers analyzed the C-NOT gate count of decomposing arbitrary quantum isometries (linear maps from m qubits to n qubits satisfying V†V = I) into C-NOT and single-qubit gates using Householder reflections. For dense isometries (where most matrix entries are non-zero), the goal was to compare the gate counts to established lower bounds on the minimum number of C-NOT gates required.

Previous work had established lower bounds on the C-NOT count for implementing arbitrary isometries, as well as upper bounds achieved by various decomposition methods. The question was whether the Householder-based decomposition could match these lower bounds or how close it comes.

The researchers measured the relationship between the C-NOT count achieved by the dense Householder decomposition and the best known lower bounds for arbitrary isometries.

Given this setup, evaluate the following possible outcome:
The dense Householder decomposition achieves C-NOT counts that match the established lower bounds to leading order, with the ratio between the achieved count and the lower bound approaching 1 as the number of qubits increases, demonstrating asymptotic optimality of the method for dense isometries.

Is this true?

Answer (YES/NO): NO